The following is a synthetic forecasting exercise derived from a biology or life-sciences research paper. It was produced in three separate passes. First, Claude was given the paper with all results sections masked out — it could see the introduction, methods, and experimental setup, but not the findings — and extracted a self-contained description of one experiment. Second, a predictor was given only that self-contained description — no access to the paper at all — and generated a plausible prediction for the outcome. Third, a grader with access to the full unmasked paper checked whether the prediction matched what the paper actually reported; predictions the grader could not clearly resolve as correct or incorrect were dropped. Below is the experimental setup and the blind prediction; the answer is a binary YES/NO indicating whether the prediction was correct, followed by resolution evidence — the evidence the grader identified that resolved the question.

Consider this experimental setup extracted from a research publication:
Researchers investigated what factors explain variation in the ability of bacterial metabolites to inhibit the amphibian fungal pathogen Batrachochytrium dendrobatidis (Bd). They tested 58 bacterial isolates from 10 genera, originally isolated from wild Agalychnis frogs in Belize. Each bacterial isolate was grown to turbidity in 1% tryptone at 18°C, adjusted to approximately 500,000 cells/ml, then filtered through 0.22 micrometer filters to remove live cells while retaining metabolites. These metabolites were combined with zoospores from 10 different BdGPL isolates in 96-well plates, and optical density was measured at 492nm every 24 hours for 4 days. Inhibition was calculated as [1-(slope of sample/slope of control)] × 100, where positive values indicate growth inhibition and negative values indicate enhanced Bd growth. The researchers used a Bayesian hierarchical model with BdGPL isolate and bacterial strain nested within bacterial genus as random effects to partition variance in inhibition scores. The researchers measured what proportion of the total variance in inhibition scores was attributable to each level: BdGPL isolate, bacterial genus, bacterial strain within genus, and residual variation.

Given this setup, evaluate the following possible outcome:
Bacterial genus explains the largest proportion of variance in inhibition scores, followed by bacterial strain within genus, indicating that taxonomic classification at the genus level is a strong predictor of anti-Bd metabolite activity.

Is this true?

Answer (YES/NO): NO